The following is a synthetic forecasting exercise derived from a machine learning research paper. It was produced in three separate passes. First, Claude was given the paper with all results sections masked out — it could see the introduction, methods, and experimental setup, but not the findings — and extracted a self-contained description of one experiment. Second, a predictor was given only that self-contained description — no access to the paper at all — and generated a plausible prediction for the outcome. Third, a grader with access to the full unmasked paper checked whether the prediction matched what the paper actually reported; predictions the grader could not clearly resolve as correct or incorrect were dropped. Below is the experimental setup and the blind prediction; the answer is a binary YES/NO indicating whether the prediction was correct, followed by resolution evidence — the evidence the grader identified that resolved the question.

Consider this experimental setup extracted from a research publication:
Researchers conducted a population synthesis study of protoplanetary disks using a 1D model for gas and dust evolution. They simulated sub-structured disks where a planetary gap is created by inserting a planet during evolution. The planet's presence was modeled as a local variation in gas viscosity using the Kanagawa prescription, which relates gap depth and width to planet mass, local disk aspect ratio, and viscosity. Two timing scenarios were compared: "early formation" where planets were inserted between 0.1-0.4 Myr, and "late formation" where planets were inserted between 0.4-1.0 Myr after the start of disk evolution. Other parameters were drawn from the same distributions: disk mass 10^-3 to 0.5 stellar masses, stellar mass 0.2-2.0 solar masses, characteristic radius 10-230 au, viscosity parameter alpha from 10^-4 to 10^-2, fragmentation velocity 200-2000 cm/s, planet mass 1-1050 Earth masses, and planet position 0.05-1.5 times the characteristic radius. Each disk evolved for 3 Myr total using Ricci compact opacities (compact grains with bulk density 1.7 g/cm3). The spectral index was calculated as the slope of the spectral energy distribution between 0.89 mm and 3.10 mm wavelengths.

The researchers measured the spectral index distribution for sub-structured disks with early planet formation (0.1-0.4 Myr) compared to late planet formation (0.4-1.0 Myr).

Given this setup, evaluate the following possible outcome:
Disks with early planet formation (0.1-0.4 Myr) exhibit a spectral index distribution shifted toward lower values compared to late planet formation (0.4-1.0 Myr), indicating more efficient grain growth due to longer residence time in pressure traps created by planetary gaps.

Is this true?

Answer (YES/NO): YES